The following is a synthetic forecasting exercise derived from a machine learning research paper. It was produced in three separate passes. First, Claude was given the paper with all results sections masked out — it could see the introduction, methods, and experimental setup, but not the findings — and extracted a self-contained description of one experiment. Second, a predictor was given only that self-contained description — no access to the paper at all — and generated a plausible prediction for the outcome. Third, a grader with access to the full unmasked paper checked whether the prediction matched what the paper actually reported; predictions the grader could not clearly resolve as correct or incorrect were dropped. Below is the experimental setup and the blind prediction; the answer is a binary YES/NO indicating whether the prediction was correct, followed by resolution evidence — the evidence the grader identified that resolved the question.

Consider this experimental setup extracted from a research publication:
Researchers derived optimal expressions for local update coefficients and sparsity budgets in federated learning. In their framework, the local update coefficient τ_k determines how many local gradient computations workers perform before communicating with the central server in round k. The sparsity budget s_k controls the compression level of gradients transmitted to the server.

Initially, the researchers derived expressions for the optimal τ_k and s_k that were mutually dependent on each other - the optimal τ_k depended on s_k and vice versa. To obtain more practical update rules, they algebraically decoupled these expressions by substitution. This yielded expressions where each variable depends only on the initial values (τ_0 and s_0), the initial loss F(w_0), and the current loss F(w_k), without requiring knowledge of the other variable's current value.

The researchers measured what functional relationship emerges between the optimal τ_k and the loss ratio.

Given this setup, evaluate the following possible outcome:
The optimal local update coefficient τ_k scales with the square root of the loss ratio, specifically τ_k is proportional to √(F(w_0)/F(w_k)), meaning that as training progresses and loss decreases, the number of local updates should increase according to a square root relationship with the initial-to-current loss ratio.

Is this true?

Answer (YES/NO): NO